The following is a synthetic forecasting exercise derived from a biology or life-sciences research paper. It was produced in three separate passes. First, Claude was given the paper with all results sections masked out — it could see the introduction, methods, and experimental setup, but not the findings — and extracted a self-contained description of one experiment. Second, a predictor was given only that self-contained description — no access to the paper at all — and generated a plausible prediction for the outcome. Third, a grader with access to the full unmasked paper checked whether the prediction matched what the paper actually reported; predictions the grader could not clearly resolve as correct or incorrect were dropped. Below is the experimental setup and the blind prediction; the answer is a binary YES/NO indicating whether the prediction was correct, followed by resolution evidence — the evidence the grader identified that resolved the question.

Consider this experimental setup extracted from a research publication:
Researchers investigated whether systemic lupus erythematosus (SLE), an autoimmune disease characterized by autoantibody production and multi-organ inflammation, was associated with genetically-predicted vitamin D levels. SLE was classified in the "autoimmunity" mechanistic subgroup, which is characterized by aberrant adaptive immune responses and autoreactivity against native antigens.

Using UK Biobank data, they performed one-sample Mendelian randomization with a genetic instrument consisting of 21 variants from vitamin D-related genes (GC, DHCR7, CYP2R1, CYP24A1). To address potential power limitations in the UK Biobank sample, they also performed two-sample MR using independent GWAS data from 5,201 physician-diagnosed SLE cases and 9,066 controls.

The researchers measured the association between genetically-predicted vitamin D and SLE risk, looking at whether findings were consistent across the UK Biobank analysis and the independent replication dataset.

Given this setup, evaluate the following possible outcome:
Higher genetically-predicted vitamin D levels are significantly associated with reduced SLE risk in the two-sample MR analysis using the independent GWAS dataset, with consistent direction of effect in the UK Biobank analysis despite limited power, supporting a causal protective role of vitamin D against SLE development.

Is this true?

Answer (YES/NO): YES